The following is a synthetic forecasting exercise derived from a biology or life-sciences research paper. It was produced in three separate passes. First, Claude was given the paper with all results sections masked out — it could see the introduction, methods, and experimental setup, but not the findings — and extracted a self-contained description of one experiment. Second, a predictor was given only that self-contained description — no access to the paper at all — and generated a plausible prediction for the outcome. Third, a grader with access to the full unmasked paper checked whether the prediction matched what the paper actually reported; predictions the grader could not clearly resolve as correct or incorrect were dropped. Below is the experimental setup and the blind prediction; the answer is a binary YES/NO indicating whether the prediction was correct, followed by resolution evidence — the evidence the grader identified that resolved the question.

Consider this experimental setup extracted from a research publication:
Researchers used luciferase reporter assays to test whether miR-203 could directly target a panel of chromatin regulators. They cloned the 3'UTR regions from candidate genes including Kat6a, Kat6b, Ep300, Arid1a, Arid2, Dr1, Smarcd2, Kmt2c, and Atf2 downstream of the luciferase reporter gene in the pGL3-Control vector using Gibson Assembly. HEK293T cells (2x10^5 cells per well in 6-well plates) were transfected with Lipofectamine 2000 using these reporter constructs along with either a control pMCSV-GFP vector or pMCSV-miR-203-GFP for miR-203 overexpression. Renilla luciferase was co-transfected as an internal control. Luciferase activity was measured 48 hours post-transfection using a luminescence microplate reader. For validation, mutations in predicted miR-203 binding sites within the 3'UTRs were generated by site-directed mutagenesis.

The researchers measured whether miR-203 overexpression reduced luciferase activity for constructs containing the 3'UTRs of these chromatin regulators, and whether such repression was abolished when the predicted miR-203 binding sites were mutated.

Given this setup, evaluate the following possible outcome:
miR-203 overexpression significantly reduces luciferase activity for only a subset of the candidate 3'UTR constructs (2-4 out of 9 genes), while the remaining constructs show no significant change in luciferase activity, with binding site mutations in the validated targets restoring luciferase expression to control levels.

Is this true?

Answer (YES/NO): NO